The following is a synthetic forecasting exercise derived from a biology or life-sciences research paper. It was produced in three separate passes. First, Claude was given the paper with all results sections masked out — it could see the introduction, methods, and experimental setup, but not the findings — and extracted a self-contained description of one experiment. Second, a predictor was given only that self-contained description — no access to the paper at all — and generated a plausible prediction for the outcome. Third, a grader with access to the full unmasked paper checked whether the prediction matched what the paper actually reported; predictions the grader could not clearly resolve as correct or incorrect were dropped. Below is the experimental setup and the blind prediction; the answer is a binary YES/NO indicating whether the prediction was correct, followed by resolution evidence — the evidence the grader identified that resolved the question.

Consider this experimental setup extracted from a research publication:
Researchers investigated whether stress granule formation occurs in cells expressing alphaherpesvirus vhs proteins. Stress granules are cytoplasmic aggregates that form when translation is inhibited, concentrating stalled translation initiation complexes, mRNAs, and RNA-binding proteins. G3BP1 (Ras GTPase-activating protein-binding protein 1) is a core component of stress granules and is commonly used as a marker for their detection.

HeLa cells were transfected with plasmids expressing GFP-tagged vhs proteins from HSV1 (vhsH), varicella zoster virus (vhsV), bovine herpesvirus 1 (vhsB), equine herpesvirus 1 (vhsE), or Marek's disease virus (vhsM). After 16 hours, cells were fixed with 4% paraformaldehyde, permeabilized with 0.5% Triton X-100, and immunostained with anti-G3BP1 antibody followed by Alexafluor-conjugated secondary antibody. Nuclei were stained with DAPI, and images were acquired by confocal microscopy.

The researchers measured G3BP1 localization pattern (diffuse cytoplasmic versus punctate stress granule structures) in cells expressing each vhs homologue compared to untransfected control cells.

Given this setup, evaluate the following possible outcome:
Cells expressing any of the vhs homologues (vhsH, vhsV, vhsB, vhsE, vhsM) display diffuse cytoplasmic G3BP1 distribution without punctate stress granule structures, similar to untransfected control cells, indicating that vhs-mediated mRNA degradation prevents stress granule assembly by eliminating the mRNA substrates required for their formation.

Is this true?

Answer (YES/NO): NO